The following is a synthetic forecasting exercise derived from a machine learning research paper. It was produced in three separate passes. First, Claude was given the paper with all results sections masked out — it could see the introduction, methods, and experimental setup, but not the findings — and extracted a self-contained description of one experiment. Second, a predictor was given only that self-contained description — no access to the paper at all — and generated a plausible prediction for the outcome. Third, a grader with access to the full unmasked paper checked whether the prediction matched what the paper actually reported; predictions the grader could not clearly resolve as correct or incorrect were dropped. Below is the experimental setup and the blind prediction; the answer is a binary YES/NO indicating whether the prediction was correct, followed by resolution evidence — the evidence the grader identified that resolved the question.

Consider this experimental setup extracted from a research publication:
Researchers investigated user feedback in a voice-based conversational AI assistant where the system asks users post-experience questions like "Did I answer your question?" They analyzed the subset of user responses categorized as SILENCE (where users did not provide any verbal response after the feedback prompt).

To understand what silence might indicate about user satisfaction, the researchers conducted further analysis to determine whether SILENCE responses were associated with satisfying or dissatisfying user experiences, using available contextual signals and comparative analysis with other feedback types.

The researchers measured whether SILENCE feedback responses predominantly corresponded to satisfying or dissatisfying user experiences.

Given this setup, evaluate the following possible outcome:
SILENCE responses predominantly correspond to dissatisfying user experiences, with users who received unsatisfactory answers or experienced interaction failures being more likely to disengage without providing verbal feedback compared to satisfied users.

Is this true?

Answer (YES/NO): NO